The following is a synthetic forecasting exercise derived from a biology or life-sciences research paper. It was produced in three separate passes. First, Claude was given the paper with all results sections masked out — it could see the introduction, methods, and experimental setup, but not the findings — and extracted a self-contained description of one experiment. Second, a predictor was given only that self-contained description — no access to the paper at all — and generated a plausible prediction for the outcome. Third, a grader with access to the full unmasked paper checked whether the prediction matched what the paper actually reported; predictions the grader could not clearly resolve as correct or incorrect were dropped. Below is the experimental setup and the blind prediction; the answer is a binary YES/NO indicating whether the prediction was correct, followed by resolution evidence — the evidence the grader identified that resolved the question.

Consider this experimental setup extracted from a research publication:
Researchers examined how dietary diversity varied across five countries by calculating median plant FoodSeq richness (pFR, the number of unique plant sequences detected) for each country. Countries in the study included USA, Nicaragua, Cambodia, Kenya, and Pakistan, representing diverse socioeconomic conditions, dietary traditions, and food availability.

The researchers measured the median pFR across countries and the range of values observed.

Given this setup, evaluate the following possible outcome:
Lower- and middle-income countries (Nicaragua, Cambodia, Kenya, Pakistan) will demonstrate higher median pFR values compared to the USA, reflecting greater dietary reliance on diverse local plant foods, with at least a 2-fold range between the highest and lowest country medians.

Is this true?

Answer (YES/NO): NO